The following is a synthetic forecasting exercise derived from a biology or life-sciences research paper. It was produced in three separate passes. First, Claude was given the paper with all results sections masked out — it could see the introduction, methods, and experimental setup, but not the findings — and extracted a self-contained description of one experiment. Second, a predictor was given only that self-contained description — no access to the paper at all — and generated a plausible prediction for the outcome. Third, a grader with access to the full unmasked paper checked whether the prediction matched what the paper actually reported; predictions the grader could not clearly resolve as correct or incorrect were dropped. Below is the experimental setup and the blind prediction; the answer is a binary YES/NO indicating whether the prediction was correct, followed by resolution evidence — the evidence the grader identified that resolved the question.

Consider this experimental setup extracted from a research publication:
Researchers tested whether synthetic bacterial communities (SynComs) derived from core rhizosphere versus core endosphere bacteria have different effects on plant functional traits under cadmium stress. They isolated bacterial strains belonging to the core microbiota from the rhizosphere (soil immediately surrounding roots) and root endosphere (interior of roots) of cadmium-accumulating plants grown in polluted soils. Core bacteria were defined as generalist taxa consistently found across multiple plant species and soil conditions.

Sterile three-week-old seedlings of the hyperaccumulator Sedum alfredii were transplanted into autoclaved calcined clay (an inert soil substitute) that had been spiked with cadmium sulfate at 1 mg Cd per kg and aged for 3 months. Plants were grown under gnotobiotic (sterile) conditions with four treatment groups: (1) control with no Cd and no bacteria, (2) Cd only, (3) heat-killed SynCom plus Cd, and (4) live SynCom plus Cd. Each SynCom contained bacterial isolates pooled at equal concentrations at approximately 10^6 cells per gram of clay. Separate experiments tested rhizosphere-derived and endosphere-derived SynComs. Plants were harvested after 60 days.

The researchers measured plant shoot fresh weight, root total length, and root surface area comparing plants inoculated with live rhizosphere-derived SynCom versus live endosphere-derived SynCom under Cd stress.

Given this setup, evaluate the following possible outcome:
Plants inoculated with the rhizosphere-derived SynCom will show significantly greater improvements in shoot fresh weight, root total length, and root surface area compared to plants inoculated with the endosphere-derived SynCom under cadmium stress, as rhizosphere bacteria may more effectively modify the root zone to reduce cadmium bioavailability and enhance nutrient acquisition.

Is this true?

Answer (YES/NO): NO